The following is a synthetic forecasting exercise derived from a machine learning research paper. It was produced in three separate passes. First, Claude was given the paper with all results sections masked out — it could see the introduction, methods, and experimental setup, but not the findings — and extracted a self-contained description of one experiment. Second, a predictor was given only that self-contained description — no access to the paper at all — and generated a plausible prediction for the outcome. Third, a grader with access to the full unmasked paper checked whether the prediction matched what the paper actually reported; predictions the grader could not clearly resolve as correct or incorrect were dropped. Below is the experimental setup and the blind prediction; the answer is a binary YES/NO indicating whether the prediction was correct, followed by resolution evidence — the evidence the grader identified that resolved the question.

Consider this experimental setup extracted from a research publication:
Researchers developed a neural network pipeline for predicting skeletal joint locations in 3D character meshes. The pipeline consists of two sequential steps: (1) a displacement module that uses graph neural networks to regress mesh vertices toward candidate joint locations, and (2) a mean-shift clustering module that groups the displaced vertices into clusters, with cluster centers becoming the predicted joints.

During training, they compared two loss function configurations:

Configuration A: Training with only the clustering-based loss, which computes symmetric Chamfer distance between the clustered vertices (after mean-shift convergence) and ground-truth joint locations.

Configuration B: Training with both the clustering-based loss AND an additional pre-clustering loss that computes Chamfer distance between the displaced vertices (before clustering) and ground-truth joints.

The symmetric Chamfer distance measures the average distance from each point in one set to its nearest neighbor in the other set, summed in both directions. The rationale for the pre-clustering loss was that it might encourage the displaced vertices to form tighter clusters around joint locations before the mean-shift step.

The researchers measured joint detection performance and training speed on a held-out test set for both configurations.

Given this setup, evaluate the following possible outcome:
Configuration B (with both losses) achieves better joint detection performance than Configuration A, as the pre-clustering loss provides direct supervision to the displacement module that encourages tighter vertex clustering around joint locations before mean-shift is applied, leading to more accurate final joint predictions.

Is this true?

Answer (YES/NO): YES